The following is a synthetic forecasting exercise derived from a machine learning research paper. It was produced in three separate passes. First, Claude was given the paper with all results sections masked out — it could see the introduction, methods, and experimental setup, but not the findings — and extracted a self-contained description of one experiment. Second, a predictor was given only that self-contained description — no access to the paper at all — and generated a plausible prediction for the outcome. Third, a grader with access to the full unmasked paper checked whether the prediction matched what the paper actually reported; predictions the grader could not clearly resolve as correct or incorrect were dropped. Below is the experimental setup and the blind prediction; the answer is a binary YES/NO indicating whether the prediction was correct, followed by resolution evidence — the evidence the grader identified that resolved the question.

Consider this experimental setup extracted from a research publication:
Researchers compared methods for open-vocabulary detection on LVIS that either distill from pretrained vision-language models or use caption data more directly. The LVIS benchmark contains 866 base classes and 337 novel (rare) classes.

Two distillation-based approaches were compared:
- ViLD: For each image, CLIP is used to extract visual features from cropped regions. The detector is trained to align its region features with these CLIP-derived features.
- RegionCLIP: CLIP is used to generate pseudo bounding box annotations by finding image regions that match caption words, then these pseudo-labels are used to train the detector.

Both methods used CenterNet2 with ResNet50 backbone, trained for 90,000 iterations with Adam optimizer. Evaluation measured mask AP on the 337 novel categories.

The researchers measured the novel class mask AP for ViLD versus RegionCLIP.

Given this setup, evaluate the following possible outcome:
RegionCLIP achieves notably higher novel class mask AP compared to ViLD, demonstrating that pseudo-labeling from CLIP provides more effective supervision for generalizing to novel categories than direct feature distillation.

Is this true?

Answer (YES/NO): NO